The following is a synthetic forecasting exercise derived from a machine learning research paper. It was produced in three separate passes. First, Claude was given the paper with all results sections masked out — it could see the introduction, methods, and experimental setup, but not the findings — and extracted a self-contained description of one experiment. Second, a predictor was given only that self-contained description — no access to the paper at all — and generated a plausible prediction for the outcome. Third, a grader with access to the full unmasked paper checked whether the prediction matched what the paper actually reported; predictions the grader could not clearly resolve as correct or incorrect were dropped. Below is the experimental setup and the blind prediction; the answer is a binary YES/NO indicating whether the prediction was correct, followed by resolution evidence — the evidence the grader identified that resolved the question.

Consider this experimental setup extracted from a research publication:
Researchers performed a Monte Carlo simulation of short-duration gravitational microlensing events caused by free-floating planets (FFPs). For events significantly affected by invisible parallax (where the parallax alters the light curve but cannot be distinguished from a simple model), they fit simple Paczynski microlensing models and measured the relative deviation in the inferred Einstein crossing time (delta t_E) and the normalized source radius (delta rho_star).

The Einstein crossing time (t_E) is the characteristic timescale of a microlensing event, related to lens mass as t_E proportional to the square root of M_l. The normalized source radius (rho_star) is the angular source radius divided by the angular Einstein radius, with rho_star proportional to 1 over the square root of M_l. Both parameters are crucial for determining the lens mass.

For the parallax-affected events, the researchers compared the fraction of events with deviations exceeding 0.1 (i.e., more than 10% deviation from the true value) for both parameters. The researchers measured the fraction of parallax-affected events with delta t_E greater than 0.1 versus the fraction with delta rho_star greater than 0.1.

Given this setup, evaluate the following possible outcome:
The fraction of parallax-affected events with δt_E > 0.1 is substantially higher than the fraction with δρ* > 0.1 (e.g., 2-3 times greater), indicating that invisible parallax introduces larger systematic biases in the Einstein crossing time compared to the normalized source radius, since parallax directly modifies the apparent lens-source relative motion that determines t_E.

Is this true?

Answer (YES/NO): NO